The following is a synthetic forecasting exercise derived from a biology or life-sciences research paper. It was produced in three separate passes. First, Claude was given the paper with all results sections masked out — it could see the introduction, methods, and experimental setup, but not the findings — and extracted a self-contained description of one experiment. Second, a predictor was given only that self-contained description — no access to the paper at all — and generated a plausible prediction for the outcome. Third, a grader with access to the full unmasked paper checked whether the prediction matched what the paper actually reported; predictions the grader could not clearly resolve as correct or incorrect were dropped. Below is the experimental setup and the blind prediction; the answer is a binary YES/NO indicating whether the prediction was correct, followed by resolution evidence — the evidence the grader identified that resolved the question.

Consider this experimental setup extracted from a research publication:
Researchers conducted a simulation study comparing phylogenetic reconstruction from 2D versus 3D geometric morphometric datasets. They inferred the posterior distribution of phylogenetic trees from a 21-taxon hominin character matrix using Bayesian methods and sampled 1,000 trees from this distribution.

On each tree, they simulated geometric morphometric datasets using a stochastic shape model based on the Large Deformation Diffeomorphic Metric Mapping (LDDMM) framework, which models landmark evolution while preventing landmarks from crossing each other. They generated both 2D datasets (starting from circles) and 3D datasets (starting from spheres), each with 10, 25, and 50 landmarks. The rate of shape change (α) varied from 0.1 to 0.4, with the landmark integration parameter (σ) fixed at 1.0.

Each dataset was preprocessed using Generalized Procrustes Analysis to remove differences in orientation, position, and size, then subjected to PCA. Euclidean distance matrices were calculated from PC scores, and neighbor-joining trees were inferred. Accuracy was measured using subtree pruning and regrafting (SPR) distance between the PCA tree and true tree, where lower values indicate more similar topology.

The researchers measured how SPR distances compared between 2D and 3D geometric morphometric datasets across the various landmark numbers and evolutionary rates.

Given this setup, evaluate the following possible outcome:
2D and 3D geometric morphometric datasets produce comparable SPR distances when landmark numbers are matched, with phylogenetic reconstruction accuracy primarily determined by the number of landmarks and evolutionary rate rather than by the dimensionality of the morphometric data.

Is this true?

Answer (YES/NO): NO